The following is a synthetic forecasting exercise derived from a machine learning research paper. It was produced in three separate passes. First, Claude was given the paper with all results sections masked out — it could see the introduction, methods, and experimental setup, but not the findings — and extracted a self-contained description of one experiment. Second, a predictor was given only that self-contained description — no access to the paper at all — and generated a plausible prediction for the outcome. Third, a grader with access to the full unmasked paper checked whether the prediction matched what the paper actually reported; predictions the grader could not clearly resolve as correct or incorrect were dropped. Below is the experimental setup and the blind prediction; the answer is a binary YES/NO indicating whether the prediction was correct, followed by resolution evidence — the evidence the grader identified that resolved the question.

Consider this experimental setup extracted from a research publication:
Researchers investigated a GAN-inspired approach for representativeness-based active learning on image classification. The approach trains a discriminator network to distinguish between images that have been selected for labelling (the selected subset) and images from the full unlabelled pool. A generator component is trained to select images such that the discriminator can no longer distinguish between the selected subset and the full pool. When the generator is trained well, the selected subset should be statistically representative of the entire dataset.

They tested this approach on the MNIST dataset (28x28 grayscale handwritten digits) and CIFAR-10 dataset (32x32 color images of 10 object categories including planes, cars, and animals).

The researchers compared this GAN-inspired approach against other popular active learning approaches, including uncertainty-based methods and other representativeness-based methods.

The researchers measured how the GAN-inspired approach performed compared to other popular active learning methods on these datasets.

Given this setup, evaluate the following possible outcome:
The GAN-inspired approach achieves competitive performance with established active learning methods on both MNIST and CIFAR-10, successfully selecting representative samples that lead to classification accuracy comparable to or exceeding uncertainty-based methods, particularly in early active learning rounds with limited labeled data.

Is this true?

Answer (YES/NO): NO